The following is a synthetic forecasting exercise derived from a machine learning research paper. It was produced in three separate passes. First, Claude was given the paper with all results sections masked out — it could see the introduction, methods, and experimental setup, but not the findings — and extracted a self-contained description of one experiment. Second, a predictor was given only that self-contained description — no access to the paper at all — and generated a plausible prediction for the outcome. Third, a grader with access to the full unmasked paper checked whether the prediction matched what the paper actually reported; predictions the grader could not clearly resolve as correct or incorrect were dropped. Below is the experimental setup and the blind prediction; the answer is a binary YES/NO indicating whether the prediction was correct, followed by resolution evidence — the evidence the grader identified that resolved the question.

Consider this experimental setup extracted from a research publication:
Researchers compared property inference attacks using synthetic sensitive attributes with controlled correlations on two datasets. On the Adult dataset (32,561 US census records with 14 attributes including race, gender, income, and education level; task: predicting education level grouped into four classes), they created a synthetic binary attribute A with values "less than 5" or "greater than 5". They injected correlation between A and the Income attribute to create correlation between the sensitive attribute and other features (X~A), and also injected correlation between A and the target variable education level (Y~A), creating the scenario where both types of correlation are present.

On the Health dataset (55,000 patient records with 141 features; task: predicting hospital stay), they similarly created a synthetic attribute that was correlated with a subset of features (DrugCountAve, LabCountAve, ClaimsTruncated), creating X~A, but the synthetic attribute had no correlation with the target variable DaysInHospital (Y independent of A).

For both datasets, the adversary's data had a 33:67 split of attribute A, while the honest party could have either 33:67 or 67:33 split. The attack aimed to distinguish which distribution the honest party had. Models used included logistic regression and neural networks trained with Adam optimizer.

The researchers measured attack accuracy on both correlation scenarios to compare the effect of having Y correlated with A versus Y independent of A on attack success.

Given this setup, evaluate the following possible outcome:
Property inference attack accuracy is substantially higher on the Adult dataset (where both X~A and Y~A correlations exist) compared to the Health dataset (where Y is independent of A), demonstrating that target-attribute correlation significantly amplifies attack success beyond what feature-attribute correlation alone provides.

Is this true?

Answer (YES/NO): YES